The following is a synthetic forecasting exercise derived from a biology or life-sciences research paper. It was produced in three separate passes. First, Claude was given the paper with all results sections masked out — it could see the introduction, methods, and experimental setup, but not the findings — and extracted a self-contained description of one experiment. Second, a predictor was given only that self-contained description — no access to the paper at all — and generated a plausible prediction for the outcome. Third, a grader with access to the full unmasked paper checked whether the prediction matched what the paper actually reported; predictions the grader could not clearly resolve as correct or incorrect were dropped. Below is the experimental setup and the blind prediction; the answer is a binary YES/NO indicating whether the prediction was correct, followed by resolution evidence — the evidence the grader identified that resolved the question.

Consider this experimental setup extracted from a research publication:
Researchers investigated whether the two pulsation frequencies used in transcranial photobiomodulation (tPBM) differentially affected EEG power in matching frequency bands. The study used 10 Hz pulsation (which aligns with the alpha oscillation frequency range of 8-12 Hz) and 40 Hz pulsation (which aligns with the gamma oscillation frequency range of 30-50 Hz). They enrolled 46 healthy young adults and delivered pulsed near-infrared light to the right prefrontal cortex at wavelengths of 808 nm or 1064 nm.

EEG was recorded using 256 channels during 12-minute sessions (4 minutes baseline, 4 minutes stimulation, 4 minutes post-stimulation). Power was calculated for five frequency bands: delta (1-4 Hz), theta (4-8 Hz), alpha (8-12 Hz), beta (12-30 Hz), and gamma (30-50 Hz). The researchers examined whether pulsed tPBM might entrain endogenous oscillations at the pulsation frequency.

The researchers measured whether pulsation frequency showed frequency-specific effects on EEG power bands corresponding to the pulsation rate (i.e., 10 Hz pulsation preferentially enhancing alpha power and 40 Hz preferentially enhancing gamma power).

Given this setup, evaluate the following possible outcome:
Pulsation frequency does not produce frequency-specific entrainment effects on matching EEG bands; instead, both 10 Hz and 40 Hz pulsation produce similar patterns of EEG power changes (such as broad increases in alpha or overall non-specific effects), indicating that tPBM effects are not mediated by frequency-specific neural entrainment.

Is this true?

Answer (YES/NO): NO